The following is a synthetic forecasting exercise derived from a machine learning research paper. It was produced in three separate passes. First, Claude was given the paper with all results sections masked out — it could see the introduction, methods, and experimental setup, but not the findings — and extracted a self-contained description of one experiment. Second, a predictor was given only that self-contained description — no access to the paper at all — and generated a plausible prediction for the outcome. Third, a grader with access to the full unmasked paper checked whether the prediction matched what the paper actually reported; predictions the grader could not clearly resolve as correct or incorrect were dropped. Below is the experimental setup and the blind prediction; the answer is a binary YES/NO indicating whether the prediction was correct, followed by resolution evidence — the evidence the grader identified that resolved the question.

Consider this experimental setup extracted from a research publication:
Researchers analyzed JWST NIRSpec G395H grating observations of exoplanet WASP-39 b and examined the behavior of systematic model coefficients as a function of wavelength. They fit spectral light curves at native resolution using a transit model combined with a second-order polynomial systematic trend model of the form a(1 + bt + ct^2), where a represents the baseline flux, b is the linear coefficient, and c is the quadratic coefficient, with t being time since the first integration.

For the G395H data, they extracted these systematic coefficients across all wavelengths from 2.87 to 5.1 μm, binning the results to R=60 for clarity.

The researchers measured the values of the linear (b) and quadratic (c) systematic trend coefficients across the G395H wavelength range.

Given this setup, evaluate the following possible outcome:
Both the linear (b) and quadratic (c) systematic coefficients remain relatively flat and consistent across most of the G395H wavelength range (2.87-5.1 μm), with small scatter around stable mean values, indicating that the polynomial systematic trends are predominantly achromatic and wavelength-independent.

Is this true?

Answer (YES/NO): YES